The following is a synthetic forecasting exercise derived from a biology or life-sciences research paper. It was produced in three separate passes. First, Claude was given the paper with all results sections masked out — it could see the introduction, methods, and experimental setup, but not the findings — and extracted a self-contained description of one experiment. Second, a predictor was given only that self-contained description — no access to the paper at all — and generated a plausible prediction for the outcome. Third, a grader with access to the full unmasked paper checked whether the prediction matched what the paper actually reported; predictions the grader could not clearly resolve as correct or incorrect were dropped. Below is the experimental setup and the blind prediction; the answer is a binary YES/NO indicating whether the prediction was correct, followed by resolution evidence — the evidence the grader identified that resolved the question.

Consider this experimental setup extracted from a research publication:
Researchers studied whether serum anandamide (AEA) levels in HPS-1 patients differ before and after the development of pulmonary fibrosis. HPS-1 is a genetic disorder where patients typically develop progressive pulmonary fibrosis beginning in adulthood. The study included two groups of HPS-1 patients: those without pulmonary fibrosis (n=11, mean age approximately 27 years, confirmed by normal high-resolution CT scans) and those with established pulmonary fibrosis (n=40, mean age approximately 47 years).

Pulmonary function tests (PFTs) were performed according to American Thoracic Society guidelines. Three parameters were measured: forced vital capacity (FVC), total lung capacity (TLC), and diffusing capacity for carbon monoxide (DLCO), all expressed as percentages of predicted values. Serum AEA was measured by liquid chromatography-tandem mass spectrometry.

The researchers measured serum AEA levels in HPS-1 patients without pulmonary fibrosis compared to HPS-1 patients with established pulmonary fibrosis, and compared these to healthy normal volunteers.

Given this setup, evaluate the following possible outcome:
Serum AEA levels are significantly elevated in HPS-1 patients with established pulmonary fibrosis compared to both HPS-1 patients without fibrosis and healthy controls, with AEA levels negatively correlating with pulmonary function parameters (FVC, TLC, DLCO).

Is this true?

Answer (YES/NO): NO